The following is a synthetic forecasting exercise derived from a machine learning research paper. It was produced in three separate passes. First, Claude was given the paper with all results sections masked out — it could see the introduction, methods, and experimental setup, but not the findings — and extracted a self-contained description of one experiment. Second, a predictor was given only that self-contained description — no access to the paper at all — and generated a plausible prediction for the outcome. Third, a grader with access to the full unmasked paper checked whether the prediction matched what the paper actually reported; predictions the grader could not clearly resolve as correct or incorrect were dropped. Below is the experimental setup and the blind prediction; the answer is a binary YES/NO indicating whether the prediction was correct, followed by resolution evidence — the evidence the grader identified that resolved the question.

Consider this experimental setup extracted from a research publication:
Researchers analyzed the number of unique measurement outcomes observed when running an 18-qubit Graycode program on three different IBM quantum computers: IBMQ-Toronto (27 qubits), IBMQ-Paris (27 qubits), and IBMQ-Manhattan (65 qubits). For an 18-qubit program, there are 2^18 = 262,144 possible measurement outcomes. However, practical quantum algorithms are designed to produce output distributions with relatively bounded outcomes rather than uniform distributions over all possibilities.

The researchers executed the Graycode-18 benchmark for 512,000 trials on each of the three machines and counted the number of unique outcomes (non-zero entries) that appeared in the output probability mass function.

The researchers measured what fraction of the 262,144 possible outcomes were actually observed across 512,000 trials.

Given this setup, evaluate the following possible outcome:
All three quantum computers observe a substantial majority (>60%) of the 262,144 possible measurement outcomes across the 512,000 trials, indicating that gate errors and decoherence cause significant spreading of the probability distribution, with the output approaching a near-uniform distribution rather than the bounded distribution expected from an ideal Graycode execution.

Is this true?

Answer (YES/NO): NO